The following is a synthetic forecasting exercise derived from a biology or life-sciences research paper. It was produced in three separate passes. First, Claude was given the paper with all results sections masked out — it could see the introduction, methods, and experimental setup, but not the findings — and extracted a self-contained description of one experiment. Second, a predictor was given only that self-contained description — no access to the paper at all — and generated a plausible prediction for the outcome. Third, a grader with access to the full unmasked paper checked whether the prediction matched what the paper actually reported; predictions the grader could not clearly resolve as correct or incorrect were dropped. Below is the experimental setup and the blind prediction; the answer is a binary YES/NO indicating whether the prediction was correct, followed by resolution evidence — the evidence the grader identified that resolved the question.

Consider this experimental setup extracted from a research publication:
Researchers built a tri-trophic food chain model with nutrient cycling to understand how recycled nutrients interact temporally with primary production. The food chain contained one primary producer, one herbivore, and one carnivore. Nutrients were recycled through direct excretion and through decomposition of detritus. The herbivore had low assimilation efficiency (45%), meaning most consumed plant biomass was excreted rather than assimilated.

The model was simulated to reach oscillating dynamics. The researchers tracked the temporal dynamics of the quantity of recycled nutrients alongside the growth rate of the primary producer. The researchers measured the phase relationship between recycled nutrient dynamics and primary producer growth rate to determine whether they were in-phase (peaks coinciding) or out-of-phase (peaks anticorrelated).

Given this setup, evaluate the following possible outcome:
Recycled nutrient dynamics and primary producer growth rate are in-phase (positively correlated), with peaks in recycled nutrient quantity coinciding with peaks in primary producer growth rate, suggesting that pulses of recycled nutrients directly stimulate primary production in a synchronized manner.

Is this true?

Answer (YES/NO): NO